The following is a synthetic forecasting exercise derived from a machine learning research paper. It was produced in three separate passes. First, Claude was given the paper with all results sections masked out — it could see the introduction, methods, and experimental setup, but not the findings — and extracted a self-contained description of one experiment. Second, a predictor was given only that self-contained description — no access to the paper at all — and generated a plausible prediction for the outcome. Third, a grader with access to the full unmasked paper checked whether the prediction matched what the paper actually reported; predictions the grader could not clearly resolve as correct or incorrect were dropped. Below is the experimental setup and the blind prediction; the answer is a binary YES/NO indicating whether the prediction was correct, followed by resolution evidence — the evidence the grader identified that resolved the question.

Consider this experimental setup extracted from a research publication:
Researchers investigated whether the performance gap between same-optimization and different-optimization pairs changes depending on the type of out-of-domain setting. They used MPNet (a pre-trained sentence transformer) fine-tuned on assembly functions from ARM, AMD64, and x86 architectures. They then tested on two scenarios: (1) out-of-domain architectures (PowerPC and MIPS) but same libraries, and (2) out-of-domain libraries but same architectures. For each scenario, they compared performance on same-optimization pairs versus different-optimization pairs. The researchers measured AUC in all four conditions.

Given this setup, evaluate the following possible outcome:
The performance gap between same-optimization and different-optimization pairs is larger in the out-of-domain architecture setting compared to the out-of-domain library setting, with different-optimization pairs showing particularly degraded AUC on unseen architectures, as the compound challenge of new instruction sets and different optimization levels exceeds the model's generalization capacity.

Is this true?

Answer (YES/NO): NO